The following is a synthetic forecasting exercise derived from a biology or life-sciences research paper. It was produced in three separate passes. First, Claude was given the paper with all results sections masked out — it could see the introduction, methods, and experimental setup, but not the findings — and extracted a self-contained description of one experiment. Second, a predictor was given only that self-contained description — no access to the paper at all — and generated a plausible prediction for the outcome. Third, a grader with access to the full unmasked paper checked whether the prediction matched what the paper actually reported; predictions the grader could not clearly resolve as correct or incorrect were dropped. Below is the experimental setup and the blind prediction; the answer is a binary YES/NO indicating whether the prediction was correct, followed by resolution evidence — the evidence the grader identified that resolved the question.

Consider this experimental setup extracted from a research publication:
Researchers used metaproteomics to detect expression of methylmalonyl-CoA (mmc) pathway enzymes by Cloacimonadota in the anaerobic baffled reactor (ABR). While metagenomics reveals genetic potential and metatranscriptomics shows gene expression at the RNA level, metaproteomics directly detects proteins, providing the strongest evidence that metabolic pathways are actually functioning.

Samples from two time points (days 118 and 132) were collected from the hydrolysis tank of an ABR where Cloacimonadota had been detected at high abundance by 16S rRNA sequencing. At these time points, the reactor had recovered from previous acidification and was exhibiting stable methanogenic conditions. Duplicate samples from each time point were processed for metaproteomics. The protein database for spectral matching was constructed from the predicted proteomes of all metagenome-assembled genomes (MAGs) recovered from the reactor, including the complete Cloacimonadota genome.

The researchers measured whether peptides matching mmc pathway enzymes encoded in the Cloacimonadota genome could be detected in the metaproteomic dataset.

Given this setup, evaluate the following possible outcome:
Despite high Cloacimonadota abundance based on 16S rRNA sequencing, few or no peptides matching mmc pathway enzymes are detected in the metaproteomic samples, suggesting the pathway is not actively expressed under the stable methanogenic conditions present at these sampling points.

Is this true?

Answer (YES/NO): NO